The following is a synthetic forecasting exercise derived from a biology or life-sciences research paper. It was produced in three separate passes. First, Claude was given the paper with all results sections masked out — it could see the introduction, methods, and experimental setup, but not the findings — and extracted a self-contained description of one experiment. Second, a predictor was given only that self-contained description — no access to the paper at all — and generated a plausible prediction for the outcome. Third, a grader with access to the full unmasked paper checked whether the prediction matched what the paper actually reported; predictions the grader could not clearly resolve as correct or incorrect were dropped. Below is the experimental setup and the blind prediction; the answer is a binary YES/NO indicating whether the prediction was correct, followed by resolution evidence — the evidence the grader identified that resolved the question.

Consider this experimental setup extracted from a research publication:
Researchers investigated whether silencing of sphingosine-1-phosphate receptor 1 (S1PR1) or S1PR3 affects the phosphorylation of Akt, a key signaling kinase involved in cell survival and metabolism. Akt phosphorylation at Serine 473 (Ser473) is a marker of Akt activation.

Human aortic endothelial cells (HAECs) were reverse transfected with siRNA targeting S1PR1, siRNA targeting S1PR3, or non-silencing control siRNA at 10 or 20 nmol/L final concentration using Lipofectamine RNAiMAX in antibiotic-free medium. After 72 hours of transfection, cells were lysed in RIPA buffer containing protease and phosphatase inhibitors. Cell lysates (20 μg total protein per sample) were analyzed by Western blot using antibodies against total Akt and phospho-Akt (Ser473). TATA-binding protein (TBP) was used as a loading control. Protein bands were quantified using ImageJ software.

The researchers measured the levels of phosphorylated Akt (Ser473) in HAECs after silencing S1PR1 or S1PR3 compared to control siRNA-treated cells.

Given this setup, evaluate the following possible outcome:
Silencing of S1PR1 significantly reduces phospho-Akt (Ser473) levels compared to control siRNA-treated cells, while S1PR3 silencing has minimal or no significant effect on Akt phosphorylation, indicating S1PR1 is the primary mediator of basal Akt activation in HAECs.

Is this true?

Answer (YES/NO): NO